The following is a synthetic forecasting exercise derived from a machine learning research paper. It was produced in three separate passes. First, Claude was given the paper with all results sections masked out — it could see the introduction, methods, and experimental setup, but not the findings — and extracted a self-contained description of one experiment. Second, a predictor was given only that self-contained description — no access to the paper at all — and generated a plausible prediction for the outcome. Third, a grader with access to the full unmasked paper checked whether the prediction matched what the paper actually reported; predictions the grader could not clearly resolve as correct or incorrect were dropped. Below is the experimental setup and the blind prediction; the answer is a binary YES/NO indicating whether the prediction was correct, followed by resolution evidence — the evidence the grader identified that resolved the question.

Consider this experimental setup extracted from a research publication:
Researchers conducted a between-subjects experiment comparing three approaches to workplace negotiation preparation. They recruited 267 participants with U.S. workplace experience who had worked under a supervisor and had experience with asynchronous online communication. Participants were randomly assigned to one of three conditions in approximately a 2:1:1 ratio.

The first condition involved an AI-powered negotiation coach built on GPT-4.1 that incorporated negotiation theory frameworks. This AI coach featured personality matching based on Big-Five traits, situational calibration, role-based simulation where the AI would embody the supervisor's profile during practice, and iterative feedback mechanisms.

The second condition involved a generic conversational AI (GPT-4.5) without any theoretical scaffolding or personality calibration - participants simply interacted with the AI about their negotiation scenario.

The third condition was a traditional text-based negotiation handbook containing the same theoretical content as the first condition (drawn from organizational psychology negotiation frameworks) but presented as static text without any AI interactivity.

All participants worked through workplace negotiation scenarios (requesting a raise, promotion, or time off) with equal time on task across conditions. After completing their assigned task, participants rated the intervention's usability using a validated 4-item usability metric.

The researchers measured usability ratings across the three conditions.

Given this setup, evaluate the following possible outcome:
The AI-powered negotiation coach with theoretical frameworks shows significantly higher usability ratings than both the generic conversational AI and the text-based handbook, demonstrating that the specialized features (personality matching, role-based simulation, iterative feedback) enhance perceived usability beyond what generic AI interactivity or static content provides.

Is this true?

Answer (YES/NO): NO